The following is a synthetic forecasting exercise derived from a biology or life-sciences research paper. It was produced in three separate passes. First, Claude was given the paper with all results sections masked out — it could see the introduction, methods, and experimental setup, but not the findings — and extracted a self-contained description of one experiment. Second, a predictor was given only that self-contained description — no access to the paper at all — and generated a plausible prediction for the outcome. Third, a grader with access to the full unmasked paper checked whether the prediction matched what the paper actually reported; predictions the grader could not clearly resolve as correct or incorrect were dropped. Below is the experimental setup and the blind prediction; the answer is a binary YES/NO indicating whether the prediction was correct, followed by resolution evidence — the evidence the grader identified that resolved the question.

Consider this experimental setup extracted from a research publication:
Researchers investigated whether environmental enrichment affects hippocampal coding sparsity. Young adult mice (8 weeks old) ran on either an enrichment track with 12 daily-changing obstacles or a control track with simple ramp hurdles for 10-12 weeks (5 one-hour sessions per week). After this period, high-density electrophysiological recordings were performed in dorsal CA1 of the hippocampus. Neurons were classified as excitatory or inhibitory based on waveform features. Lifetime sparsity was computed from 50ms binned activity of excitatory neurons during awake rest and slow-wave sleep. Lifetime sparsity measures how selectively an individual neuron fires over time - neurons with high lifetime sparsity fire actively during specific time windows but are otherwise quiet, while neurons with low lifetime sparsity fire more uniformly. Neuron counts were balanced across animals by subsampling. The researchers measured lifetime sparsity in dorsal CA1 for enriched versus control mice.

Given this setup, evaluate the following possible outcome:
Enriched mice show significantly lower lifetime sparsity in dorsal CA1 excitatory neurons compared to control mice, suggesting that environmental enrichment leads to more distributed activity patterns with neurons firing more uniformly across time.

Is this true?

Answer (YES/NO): NO